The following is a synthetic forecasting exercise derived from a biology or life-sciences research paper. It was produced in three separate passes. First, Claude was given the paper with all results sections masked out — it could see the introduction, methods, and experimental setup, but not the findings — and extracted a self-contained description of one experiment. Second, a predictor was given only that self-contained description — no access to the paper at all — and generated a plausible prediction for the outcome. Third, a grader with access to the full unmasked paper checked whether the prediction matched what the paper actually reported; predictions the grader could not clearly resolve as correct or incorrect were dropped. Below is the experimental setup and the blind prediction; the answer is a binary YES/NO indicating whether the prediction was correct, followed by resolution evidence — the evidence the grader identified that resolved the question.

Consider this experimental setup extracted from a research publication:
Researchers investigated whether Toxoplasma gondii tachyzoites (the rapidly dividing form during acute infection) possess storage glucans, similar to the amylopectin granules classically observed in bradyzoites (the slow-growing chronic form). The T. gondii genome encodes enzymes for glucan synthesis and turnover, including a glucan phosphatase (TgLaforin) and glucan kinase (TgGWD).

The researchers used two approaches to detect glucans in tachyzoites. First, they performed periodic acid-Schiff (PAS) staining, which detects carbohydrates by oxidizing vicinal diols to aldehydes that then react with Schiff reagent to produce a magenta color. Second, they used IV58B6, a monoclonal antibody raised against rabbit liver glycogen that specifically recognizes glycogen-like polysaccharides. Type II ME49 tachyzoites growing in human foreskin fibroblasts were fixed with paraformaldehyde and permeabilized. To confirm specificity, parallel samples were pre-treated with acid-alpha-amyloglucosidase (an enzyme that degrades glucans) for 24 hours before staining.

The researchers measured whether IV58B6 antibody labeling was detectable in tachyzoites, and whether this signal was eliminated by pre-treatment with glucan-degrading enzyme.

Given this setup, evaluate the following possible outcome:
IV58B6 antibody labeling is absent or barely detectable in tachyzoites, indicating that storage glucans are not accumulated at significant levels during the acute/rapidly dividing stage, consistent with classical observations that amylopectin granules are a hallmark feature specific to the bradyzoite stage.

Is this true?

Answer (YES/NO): NO